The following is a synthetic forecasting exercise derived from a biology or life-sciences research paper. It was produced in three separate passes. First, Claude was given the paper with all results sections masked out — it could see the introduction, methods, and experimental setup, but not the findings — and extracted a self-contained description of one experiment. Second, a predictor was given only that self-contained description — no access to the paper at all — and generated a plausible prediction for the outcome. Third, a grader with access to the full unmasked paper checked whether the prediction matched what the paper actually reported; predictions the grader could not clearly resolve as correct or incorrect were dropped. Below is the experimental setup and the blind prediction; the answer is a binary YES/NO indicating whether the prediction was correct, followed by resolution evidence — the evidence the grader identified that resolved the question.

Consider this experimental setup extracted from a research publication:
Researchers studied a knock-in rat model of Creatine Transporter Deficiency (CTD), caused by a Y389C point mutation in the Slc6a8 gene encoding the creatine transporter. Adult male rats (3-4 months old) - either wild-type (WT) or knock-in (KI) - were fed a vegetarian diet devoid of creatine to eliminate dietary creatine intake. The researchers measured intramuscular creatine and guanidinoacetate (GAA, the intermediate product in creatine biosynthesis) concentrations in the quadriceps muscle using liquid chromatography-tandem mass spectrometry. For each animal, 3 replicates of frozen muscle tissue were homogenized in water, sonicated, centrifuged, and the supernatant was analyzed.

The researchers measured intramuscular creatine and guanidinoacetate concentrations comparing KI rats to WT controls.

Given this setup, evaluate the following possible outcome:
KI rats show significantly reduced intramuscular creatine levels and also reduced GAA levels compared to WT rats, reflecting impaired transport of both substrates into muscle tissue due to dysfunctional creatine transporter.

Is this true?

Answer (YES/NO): NO